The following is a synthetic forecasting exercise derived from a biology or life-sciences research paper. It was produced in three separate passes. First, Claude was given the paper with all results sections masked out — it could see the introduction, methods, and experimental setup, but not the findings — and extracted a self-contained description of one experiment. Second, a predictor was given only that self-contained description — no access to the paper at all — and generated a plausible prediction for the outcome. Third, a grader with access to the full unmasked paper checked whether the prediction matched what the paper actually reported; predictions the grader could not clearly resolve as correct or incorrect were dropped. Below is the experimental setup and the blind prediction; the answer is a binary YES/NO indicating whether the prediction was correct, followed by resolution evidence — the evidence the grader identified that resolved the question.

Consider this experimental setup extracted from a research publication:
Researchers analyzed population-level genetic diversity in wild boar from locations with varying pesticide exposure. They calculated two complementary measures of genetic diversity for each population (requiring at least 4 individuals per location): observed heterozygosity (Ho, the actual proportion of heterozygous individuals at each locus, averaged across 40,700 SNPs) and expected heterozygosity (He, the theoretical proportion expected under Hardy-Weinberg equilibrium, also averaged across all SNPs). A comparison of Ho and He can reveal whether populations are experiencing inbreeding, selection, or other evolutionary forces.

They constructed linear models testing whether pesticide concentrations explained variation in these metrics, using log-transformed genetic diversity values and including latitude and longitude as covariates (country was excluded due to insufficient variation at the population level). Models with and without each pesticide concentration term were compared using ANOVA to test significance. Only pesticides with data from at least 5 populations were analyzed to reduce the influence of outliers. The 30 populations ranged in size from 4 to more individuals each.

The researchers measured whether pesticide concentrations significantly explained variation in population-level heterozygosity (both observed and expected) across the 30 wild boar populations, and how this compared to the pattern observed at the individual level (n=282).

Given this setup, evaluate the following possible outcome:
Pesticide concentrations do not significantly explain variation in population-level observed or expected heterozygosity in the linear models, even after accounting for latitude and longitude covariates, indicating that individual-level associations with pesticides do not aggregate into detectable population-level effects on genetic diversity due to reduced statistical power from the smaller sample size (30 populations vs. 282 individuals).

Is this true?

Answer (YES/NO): NO